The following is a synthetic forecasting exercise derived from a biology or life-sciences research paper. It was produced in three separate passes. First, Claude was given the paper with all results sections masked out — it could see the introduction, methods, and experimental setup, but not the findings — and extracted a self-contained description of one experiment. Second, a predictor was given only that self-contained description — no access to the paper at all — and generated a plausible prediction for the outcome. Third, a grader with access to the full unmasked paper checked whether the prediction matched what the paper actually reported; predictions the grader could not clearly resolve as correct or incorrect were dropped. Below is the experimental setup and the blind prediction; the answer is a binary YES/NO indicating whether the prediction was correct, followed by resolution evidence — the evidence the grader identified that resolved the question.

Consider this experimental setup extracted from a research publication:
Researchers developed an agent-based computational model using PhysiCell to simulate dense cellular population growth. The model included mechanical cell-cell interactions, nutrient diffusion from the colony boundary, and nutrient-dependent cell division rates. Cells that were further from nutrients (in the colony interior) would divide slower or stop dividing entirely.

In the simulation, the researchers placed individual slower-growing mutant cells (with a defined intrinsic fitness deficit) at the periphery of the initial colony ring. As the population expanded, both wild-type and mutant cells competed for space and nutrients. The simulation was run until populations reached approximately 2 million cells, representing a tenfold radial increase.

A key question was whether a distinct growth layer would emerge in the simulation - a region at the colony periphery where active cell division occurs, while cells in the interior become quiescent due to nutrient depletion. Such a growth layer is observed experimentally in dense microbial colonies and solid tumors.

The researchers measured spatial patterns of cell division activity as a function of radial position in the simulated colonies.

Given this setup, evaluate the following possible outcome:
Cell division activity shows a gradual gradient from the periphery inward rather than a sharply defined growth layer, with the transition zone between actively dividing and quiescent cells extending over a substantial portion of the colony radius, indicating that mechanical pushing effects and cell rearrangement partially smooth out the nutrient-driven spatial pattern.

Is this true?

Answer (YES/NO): NO